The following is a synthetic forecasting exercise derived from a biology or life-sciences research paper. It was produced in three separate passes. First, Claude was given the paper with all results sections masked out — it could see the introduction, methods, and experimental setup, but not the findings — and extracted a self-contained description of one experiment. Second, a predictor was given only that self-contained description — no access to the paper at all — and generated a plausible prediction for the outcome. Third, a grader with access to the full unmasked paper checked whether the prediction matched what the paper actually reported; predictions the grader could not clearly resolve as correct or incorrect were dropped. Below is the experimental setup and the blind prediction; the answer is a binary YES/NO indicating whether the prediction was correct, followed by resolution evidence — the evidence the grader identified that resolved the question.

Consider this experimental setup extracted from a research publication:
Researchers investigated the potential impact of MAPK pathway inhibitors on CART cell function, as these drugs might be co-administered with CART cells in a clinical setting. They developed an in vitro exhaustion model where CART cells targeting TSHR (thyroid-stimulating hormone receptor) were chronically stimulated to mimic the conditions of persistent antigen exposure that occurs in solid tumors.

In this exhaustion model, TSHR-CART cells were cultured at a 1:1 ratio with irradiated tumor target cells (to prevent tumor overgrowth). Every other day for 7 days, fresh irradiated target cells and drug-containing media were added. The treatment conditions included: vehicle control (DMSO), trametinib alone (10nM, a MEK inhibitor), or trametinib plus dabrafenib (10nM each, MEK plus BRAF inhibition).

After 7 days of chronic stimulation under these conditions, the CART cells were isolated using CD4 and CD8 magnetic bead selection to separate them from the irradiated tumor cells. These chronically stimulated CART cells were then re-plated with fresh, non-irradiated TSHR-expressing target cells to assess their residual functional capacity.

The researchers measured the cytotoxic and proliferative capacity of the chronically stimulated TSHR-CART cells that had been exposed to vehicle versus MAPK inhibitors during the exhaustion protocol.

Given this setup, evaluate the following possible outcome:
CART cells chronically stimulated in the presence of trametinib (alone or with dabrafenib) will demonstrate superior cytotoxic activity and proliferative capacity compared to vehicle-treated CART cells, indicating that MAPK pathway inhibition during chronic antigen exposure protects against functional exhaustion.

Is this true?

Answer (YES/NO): NO